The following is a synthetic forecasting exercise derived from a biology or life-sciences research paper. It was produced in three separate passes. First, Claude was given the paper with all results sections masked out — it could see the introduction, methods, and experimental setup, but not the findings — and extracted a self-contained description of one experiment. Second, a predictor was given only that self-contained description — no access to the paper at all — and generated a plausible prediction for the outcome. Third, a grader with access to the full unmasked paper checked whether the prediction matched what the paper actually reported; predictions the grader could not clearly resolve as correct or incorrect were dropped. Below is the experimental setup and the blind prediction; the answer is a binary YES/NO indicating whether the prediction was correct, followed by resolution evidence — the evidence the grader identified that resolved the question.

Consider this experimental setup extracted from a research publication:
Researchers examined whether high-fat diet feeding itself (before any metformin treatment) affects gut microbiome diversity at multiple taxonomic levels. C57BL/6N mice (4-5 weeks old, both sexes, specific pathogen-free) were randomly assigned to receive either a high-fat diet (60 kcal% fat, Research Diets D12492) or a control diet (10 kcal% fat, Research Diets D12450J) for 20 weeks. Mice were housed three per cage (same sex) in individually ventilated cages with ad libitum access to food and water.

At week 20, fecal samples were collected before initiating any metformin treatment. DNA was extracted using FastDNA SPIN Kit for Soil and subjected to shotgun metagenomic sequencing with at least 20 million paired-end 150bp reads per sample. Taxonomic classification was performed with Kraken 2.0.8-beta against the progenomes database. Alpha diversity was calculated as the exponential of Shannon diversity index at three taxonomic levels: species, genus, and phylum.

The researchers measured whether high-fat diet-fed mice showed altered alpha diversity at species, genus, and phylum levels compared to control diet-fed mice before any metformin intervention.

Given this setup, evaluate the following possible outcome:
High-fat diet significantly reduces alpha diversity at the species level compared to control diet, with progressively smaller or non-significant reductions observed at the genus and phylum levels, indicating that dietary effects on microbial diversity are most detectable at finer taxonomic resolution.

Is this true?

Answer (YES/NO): NO